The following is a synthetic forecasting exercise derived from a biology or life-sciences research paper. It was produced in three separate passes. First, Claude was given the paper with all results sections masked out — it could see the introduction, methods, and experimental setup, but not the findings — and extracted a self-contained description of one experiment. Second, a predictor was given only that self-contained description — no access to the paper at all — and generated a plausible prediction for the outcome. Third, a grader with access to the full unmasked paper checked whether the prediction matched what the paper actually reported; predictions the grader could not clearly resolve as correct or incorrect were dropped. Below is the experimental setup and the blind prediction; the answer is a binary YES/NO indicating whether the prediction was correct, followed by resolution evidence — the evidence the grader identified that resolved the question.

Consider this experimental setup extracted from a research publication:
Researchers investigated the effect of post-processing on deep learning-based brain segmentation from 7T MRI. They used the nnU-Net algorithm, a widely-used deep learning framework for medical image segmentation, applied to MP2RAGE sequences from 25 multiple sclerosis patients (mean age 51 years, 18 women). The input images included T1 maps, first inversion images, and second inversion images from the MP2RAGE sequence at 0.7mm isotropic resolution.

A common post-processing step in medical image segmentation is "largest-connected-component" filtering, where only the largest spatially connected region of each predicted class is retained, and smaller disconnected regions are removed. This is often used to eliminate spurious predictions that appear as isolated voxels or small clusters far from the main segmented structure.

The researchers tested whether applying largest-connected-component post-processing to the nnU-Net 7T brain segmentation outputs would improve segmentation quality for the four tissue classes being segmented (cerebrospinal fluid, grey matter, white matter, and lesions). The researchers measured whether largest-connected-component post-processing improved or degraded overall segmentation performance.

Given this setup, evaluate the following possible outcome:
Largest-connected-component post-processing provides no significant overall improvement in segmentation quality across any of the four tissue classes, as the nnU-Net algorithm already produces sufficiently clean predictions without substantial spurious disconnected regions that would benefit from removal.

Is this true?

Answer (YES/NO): YES